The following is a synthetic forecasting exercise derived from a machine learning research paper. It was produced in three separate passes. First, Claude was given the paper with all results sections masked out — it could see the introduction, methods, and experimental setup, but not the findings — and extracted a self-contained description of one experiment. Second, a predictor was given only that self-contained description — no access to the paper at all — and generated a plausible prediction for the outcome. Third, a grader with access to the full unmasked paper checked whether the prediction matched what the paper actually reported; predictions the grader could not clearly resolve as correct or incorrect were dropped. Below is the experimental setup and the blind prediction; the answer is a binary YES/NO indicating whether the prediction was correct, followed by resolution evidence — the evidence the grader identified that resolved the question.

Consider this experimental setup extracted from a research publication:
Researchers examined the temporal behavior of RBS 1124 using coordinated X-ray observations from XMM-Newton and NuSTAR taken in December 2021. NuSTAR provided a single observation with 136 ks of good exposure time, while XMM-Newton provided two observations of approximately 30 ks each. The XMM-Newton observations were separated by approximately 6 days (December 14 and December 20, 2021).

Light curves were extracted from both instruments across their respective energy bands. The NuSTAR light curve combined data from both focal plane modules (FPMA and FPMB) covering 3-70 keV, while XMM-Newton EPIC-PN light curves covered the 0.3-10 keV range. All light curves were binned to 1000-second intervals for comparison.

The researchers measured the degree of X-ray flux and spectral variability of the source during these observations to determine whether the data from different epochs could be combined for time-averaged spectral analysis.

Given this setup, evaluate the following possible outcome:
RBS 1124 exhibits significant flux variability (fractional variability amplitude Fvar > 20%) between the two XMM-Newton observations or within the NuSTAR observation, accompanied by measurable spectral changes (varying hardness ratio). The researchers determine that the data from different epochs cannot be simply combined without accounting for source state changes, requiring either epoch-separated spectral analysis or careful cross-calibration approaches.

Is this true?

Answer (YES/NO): NO